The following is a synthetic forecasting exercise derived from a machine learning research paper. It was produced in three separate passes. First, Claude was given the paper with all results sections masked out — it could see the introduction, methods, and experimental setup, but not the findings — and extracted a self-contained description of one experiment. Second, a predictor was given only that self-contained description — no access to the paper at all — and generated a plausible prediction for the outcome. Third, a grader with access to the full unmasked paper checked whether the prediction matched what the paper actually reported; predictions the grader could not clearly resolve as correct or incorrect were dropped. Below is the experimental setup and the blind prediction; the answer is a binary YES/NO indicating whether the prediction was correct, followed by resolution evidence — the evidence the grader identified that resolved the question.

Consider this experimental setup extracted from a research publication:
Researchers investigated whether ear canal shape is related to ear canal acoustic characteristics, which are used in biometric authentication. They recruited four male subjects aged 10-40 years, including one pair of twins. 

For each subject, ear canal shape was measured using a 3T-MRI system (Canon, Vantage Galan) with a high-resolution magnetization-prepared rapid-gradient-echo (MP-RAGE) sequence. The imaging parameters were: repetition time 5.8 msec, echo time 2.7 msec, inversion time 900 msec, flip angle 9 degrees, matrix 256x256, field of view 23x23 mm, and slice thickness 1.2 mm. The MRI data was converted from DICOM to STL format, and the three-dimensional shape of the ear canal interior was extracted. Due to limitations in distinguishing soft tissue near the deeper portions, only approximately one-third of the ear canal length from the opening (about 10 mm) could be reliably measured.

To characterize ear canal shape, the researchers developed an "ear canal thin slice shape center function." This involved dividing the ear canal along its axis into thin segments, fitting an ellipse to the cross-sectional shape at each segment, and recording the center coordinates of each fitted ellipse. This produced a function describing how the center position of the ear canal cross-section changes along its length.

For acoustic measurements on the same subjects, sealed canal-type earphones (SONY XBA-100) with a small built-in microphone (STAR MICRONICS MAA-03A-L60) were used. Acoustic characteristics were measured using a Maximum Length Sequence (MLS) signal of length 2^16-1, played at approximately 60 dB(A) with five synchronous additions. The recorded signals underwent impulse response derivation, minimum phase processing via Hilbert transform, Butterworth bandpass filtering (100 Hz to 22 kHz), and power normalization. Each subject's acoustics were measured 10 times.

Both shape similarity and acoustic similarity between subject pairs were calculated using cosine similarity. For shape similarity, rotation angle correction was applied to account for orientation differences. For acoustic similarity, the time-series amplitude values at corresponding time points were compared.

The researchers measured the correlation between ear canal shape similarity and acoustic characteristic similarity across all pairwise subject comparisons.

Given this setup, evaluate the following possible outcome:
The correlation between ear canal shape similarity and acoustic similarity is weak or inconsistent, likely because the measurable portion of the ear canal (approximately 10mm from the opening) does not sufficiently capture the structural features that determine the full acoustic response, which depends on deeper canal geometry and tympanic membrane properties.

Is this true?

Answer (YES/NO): NO